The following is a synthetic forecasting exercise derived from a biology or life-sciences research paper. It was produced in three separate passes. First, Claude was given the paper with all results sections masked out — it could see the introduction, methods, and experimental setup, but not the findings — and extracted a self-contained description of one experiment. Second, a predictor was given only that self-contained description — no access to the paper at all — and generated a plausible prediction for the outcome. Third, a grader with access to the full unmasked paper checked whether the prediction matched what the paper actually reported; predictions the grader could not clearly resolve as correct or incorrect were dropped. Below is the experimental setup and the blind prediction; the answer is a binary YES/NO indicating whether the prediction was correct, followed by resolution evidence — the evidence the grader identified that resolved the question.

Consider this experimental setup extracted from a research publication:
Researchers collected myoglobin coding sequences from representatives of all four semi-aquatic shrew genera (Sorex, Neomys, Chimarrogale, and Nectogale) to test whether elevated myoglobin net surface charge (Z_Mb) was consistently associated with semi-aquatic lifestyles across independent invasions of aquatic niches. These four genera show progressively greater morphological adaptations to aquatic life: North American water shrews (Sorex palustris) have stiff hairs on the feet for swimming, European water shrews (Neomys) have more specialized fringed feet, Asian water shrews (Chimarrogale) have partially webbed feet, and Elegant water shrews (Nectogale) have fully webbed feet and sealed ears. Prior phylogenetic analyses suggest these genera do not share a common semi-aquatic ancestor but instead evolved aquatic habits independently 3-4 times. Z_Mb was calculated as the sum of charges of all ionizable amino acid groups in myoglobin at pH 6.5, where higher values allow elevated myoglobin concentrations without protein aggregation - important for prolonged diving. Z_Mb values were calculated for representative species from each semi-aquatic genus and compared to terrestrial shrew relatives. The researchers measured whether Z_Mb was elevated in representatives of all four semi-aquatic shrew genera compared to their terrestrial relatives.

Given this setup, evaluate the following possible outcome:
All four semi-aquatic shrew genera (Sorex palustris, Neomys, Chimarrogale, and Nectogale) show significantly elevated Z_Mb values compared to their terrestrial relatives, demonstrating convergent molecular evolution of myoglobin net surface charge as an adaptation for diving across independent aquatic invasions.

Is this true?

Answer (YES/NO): YES